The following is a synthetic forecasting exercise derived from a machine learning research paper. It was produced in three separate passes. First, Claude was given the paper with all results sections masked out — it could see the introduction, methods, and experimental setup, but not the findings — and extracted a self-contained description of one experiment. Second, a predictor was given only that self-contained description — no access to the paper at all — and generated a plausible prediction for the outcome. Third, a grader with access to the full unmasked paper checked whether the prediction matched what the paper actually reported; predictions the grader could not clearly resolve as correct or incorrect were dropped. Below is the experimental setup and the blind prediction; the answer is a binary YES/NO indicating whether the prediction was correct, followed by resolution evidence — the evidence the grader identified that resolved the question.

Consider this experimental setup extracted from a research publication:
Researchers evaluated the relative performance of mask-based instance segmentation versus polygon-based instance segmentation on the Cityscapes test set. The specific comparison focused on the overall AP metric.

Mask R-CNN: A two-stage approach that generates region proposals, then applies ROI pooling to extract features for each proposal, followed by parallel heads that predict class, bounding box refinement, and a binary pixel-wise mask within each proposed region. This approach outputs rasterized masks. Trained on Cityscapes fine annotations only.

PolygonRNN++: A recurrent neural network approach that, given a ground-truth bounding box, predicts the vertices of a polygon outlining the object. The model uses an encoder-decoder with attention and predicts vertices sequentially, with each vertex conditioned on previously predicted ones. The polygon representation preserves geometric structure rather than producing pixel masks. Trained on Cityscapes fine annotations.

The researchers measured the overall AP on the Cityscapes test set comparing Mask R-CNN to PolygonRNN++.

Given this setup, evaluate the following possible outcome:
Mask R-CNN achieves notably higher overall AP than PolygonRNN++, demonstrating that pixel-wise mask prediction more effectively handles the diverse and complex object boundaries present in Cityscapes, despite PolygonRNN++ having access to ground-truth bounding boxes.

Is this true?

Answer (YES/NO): NO